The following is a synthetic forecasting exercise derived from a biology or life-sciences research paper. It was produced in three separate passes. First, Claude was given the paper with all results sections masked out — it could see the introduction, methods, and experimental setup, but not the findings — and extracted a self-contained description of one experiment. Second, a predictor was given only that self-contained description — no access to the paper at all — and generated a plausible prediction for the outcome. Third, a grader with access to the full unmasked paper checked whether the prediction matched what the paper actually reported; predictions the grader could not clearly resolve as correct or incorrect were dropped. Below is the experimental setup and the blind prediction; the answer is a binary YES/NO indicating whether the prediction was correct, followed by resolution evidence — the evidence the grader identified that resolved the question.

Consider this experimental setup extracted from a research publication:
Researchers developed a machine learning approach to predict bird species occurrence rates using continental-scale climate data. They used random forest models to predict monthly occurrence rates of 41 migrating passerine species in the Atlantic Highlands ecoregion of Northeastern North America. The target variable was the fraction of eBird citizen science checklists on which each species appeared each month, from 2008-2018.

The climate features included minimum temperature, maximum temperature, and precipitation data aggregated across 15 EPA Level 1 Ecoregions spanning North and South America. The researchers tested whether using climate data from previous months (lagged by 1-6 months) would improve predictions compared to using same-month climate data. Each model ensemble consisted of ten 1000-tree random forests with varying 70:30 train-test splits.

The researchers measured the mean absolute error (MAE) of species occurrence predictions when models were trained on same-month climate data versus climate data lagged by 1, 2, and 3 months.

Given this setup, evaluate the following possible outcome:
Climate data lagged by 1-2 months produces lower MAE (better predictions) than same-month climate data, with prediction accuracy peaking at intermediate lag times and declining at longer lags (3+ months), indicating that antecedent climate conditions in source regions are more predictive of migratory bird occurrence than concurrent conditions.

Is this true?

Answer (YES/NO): NO